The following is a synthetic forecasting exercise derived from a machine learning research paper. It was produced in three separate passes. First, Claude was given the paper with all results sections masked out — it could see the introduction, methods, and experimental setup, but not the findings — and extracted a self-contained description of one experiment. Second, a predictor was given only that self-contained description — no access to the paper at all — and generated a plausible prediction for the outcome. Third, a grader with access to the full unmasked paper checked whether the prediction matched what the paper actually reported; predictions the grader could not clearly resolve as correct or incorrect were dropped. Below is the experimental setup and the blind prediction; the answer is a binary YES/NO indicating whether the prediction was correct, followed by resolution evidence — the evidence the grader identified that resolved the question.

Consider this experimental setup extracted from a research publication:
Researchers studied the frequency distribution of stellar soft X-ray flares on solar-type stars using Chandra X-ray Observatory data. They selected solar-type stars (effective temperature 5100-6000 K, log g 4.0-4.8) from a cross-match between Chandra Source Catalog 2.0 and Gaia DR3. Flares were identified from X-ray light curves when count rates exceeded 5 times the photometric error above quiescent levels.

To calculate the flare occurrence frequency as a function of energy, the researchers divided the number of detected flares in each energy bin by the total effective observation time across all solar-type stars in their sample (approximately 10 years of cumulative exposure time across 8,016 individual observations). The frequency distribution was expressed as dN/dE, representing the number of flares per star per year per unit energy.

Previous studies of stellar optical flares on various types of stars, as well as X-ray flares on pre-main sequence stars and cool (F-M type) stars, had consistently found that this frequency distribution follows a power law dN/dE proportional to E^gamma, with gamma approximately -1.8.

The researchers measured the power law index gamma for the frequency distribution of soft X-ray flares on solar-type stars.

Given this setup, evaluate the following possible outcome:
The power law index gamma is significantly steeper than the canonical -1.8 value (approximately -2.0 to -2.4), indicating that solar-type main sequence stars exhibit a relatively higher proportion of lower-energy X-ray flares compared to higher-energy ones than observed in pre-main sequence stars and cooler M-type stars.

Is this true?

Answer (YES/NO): NO